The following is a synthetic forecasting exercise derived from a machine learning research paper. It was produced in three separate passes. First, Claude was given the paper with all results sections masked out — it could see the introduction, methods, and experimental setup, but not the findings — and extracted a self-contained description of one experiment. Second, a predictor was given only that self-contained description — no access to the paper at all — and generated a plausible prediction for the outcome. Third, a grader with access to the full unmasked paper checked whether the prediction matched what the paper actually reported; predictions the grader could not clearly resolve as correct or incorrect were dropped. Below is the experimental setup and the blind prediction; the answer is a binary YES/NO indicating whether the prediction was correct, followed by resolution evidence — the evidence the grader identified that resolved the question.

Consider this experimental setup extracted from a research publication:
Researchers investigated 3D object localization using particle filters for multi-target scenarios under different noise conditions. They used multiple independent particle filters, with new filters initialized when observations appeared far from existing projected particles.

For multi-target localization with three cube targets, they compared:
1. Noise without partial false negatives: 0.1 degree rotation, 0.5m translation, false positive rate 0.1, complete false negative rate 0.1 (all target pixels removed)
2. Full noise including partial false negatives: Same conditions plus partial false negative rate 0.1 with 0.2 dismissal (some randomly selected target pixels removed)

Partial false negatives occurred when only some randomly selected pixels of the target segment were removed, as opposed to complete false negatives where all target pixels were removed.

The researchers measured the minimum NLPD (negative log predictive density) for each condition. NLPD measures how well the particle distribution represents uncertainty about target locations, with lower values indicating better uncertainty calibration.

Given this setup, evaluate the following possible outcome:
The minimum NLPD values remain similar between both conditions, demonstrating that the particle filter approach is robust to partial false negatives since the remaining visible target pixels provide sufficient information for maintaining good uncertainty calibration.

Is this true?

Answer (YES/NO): NO